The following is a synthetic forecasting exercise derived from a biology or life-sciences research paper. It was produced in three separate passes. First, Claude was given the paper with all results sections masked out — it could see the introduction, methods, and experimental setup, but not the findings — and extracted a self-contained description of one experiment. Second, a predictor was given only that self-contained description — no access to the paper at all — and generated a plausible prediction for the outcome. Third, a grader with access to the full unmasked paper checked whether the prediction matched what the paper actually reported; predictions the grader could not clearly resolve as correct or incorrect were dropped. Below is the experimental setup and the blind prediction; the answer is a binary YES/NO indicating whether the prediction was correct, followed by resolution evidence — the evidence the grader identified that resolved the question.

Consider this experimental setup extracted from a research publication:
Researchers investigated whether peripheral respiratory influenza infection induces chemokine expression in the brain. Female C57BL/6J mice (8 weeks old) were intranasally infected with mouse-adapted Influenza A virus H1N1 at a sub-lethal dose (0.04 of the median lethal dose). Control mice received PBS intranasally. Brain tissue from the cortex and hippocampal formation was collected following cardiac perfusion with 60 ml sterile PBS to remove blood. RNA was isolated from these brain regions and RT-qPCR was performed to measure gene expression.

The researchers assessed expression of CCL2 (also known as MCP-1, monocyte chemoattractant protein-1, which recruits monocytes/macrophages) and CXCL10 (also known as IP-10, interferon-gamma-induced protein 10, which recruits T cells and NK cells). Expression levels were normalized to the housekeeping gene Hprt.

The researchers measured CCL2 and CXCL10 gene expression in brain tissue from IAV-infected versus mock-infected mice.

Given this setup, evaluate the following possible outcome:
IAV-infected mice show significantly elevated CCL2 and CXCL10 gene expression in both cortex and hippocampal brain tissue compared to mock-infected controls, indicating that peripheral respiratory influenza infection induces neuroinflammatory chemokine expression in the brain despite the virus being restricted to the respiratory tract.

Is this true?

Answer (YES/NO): NO